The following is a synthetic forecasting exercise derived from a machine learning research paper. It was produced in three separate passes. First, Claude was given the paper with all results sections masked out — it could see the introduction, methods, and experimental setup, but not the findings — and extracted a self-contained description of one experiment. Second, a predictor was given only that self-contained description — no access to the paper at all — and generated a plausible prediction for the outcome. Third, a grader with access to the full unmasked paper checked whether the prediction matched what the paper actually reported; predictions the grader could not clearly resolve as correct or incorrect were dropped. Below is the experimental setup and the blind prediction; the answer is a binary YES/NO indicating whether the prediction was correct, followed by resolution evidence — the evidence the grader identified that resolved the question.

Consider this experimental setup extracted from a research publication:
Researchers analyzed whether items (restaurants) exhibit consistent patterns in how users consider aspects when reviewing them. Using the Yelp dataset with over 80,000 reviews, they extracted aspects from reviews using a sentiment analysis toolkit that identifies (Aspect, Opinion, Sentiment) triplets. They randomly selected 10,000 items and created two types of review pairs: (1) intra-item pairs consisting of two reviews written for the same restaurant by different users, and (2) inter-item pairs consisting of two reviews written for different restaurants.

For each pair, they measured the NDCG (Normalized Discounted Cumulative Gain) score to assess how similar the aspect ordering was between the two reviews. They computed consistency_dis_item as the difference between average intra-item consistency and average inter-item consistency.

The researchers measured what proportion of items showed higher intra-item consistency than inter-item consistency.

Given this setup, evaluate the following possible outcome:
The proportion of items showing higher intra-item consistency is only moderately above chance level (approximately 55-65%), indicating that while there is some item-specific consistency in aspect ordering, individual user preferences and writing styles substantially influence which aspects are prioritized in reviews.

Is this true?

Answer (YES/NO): YES